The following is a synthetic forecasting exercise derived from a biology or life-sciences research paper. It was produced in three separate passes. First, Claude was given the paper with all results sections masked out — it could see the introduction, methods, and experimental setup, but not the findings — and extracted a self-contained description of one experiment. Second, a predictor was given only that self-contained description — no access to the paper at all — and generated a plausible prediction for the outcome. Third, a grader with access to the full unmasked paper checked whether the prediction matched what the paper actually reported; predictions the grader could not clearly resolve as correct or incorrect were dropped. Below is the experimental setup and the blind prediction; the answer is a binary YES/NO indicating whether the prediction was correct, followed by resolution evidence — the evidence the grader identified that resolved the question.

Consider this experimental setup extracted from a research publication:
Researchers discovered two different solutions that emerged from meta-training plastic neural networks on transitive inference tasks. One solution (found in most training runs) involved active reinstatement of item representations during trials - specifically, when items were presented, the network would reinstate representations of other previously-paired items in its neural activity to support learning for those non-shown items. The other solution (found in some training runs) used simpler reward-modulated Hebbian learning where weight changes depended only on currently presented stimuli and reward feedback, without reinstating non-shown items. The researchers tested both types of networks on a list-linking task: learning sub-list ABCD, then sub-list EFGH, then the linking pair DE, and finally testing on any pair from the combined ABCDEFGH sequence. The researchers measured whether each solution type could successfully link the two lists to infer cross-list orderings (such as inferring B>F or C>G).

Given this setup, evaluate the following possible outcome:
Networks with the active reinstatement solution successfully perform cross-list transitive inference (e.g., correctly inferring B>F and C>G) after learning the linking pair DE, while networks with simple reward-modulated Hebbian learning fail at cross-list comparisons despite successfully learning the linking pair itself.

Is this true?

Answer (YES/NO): YES